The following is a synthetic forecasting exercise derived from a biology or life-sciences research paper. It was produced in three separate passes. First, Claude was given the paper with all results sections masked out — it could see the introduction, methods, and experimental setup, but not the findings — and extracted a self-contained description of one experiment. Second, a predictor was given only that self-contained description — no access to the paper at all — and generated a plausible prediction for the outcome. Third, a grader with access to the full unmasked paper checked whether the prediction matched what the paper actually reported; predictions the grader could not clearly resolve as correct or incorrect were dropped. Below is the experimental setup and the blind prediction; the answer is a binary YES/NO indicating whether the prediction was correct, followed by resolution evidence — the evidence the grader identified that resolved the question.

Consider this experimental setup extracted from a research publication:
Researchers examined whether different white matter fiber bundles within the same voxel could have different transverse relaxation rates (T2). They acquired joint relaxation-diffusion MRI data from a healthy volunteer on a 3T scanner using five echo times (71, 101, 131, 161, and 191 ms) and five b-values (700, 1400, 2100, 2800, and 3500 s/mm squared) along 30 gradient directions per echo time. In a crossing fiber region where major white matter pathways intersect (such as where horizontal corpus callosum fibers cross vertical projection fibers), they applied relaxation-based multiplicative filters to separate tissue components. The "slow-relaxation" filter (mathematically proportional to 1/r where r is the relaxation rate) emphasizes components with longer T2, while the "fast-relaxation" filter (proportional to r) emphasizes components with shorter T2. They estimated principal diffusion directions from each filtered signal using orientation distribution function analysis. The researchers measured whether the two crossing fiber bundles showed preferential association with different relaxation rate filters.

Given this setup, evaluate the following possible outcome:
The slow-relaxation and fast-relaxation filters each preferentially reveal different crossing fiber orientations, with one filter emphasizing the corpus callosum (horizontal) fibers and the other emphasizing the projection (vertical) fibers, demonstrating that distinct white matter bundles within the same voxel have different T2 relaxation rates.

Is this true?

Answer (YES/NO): YES